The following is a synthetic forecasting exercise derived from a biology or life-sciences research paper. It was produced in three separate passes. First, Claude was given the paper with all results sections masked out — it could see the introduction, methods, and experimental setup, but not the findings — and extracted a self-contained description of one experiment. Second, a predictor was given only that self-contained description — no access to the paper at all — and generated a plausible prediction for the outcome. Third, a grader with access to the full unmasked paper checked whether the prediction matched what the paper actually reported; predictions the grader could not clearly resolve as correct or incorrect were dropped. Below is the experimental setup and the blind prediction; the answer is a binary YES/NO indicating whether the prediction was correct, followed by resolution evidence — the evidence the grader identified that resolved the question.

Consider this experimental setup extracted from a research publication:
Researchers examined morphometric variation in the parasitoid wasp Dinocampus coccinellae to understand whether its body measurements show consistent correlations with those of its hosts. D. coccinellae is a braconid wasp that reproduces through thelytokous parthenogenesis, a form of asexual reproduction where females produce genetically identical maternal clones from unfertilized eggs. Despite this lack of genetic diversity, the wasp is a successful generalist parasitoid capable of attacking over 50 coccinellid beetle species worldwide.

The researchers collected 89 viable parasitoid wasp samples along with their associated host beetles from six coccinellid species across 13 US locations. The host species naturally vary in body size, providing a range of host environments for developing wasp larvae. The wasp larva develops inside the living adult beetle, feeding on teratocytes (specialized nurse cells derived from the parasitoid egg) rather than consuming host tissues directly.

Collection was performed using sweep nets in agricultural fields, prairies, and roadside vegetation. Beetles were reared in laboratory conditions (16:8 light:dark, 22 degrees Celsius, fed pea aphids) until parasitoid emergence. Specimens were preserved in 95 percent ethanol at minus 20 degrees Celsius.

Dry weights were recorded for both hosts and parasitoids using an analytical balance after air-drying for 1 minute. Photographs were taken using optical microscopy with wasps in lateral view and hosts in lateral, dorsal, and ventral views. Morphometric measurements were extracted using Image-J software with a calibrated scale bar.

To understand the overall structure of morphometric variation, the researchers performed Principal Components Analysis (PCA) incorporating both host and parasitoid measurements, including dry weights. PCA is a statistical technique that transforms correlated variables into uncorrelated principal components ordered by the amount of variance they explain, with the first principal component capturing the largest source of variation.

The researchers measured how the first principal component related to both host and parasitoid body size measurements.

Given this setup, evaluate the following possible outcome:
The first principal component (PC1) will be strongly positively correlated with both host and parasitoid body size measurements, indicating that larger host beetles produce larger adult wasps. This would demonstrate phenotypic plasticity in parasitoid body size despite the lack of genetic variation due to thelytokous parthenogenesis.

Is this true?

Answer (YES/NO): NO